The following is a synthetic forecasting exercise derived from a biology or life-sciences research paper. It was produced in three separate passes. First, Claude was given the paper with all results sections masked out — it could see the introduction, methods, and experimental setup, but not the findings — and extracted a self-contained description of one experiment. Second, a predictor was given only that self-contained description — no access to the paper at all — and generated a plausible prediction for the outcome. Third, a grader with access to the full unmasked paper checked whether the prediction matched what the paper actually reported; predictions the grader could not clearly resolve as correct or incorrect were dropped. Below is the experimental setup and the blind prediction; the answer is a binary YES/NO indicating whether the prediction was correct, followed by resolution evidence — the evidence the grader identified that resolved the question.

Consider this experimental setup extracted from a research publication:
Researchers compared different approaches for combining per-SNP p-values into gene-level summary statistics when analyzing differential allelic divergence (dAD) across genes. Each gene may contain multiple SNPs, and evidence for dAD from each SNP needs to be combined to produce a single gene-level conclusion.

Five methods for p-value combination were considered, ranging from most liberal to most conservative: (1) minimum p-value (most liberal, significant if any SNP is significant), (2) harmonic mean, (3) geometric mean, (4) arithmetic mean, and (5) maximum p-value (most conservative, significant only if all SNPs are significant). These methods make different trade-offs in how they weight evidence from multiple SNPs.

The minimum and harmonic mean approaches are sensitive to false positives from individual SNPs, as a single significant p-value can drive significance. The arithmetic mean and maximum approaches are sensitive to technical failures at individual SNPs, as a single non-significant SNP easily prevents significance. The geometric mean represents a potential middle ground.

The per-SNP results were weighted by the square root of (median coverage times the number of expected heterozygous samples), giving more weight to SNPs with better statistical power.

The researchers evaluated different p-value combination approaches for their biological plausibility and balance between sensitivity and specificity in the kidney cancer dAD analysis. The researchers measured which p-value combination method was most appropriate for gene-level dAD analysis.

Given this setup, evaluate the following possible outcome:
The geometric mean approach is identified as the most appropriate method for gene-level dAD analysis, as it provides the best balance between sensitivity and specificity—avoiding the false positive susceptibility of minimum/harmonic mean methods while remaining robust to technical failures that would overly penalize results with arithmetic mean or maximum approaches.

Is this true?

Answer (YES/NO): YES